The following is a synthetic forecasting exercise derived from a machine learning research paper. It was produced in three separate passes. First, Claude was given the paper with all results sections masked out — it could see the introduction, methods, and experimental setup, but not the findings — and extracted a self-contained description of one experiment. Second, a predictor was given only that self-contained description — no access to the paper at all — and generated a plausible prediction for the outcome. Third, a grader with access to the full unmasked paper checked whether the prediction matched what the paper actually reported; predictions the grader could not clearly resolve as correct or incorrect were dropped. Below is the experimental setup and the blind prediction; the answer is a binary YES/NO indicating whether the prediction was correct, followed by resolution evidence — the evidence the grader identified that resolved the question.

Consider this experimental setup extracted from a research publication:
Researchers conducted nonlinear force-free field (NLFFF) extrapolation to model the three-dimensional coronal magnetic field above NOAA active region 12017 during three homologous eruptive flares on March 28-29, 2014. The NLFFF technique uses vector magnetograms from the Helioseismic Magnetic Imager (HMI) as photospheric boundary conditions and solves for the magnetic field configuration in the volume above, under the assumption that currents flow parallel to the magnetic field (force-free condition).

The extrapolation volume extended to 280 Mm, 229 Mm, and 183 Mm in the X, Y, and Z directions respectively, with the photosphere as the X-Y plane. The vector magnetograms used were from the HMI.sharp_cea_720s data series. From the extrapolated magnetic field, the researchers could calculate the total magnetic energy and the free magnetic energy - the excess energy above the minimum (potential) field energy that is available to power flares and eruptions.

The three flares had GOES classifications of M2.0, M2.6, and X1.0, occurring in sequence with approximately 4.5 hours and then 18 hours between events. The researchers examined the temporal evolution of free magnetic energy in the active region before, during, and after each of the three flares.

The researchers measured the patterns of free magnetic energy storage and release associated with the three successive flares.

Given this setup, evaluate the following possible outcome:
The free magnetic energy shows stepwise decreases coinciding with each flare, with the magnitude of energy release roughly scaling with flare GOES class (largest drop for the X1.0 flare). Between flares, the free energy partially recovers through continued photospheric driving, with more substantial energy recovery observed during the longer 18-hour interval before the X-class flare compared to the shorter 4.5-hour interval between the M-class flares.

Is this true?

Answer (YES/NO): NO